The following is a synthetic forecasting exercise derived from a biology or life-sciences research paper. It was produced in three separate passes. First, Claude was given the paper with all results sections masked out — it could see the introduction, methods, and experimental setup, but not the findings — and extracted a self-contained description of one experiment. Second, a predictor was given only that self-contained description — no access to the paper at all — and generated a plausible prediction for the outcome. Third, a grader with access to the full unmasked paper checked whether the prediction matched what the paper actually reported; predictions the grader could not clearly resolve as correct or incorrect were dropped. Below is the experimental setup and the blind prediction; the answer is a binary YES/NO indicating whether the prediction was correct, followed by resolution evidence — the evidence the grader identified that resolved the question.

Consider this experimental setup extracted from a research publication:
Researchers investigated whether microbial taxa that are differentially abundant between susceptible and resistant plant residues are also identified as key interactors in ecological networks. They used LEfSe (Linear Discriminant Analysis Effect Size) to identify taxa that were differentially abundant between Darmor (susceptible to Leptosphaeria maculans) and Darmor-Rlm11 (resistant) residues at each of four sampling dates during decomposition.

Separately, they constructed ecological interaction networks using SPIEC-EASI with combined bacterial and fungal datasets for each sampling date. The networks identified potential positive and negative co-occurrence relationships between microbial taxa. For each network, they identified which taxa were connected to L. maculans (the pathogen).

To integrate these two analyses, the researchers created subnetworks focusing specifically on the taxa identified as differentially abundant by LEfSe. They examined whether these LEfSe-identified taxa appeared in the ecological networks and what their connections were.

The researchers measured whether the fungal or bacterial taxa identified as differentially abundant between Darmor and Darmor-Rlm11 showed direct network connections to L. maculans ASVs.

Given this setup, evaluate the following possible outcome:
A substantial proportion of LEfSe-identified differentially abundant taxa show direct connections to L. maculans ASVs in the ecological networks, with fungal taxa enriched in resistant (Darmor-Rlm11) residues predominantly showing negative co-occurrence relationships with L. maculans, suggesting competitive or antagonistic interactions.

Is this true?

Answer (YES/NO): NO